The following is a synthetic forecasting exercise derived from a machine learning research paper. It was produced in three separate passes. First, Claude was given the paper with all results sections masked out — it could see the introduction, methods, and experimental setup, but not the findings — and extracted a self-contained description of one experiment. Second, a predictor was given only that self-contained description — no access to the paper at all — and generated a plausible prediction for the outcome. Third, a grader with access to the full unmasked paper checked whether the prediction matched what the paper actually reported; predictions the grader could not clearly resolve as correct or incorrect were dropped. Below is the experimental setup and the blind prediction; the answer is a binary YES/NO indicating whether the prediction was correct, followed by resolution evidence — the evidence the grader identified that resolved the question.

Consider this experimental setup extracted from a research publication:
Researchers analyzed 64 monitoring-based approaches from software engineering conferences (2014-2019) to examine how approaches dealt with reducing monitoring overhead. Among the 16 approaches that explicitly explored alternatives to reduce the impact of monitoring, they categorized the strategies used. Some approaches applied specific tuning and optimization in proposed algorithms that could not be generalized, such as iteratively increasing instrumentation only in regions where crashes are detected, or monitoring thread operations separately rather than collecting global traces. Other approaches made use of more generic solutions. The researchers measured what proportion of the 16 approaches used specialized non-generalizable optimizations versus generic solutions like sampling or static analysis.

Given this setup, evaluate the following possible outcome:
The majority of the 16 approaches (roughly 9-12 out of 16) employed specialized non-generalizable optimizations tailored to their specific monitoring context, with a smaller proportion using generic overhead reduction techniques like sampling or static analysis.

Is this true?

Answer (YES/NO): NO